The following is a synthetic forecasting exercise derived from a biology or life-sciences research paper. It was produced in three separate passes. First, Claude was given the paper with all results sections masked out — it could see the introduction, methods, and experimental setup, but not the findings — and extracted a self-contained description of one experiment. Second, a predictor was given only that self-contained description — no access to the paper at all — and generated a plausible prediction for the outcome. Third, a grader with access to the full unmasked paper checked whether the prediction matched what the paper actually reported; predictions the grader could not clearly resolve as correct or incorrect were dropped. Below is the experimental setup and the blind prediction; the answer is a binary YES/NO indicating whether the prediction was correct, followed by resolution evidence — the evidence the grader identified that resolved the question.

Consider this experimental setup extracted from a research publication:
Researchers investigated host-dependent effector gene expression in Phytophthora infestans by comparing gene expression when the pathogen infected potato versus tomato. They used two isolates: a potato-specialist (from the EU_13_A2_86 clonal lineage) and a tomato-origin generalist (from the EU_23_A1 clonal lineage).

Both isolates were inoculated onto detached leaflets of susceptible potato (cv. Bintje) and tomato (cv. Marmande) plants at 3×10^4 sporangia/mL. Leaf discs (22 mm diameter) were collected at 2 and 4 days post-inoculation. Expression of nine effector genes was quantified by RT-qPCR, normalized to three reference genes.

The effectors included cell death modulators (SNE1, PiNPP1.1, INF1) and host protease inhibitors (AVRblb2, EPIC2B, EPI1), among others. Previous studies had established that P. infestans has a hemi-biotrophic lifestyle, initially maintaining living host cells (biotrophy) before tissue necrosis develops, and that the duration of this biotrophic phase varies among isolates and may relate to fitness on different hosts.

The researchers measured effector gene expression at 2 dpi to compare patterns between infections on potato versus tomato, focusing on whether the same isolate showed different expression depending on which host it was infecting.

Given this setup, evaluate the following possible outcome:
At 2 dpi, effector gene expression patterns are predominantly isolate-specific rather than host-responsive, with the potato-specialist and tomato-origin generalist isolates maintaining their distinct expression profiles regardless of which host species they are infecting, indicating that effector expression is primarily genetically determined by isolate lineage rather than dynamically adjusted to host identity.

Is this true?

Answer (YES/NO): NO